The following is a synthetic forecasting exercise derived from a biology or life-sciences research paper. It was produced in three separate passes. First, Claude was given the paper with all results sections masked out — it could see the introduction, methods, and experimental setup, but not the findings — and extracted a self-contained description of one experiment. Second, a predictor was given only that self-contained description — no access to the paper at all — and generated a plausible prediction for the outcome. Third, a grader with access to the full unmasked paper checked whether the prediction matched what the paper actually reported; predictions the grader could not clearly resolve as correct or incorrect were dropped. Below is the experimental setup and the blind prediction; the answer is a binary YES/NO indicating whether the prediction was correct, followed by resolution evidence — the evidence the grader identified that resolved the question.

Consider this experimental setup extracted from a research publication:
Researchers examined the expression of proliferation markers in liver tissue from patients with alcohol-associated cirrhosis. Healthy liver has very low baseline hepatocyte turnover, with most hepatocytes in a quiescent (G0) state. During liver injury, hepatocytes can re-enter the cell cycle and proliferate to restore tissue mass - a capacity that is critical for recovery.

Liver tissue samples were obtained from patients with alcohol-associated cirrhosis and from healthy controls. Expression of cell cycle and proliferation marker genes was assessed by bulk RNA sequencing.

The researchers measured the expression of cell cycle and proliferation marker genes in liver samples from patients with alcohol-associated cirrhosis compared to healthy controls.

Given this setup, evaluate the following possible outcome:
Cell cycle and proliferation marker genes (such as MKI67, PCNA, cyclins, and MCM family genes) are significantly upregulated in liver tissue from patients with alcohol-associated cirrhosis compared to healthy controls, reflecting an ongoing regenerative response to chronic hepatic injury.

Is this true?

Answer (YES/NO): NO